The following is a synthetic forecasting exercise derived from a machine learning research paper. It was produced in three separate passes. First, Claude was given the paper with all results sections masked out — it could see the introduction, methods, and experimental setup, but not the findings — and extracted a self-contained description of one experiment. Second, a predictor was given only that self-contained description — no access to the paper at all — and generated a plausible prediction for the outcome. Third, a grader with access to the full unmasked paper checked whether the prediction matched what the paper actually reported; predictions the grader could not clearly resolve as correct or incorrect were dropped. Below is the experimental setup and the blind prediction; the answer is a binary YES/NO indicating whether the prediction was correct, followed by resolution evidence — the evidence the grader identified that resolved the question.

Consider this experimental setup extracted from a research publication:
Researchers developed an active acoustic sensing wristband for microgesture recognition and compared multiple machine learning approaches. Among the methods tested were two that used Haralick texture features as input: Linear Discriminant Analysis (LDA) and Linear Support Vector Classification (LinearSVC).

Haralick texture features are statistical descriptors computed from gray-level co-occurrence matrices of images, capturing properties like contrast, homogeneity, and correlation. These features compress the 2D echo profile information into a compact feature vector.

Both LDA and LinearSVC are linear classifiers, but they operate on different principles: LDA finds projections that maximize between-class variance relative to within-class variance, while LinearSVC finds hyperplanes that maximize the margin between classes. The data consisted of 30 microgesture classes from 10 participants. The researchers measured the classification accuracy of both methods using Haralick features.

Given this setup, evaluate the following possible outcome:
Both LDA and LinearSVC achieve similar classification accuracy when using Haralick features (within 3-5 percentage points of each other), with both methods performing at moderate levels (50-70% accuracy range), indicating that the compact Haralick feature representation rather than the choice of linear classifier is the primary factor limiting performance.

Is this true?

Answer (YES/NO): NO